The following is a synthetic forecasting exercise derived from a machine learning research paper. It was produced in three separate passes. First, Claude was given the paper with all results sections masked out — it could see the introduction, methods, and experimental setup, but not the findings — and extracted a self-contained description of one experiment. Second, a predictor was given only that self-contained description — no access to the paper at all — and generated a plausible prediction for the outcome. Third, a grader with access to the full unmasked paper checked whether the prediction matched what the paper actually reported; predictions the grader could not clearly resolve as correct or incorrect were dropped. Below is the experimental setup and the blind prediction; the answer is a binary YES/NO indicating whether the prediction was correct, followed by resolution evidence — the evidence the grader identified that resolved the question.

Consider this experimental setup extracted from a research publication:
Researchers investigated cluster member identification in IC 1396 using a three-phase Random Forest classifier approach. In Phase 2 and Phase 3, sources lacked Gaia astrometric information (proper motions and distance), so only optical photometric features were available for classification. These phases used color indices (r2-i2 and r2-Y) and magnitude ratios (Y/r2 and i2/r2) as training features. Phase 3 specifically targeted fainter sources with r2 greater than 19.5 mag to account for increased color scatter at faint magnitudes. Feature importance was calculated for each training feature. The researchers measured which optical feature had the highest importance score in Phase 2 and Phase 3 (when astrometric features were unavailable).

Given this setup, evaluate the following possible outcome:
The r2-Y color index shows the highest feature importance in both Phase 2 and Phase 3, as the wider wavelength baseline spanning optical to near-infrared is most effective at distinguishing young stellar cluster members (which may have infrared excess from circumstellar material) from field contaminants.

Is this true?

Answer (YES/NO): NO